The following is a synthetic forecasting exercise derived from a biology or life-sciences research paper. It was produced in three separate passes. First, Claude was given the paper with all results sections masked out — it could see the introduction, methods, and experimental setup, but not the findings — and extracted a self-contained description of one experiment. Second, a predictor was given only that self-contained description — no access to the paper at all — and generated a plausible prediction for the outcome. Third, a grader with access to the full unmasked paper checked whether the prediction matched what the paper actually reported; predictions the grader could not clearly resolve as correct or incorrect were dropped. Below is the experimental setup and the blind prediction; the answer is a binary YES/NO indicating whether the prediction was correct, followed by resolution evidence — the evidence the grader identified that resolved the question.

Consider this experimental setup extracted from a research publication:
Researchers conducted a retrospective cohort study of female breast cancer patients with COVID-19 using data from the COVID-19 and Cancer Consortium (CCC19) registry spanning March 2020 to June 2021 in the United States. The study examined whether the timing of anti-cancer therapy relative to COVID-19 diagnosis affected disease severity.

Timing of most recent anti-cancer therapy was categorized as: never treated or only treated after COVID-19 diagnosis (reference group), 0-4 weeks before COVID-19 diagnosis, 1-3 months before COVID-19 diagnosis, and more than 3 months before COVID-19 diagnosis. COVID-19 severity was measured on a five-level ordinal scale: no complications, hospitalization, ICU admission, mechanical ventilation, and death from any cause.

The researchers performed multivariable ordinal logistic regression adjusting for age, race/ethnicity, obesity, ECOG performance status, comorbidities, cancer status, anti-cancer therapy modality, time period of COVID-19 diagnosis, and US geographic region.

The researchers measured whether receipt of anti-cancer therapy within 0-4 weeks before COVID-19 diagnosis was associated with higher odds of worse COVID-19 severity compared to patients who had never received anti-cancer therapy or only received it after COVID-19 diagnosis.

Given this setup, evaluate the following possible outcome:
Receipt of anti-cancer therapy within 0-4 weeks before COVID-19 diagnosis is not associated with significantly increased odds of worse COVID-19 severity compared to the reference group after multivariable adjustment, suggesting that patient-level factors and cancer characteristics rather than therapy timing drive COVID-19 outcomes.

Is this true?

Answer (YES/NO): YES